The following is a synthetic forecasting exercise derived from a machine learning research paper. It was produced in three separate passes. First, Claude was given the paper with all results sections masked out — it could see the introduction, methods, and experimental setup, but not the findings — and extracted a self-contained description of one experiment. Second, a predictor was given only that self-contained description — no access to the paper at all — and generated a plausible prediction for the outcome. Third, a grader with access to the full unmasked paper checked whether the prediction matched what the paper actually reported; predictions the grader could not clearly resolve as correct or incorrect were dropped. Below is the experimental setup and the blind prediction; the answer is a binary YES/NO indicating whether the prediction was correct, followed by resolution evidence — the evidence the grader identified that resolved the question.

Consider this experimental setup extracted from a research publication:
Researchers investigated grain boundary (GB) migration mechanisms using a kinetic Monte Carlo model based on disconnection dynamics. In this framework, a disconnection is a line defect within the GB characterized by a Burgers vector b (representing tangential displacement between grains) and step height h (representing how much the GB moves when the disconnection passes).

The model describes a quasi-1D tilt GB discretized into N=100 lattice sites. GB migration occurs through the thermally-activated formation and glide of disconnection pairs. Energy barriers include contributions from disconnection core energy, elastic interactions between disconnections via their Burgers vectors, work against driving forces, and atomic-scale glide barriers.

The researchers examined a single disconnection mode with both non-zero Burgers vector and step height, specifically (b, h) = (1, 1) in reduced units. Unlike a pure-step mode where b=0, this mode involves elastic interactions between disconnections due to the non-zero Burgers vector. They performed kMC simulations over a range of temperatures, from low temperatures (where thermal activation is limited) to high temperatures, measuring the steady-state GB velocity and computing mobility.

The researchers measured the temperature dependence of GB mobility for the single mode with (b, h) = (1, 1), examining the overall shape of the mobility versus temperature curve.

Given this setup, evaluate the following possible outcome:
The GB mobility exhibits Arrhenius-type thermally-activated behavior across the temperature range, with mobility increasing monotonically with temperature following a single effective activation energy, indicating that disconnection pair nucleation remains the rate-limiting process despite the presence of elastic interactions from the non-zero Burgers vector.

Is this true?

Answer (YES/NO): NO